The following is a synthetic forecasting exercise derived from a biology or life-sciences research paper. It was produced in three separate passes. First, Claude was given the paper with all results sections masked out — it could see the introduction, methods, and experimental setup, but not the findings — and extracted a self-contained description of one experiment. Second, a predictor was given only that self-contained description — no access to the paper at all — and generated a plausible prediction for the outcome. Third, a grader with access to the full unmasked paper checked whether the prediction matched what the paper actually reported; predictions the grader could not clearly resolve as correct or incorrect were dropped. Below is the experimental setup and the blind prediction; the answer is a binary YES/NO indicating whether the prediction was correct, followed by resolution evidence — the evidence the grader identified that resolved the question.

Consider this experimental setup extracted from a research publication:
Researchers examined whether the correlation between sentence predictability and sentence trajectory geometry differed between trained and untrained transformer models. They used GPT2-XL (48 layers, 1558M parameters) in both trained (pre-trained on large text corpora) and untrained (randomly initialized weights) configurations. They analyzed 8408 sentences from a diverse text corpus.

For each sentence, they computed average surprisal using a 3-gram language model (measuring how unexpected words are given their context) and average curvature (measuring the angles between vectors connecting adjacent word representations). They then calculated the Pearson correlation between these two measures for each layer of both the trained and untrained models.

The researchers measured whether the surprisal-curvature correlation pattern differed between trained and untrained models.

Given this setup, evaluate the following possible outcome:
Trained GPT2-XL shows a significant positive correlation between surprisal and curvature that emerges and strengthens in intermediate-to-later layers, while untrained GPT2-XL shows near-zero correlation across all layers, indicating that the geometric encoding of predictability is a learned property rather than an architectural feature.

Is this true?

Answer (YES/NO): YES